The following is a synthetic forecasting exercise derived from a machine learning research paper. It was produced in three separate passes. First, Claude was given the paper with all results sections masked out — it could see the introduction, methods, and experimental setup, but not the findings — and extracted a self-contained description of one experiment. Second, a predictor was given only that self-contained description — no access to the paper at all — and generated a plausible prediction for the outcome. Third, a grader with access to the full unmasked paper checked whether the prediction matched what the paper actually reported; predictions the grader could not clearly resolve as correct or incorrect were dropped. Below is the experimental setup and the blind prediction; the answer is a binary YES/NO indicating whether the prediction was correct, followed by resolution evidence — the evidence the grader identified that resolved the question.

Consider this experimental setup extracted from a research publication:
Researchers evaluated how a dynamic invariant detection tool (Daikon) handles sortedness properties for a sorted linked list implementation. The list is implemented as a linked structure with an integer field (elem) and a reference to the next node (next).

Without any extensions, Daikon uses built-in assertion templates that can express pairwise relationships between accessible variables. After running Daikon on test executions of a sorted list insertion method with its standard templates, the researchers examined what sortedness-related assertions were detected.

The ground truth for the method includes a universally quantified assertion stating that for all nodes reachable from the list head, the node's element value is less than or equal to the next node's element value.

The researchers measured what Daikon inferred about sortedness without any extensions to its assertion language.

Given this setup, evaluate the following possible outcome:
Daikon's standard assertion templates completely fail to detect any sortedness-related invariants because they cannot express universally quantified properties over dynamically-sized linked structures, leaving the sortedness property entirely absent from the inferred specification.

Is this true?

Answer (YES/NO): NO